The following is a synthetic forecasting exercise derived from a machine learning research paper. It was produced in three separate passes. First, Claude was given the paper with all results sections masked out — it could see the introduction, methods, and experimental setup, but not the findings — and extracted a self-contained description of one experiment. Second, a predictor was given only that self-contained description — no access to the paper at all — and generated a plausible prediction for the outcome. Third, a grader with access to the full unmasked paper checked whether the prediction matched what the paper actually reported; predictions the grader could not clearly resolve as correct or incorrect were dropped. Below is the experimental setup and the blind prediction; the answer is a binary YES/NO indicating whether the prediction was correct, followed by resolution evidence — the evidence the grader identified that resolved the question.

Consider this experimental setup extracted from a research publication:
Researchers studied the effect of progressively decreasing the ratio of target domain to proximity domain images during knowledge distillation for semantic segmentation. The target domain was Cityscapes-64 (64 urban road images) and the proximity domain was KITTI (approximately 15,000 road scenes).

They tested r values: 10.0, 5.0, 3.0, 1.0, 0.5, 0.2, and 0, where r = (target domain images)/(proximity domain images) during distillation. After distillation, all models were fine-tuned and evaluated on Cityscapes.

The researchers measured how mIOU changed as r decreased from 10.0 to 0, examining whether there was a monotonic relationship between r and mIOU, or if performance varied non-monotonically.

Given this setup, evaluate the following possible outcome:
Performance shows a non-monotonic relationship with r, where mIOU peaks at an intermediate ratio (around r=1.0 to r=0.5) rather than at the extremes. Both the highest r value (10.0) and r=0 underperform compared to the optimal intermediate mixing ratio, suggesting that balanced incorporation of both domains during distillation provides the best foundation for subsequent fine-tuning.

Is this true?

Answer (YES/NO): NO